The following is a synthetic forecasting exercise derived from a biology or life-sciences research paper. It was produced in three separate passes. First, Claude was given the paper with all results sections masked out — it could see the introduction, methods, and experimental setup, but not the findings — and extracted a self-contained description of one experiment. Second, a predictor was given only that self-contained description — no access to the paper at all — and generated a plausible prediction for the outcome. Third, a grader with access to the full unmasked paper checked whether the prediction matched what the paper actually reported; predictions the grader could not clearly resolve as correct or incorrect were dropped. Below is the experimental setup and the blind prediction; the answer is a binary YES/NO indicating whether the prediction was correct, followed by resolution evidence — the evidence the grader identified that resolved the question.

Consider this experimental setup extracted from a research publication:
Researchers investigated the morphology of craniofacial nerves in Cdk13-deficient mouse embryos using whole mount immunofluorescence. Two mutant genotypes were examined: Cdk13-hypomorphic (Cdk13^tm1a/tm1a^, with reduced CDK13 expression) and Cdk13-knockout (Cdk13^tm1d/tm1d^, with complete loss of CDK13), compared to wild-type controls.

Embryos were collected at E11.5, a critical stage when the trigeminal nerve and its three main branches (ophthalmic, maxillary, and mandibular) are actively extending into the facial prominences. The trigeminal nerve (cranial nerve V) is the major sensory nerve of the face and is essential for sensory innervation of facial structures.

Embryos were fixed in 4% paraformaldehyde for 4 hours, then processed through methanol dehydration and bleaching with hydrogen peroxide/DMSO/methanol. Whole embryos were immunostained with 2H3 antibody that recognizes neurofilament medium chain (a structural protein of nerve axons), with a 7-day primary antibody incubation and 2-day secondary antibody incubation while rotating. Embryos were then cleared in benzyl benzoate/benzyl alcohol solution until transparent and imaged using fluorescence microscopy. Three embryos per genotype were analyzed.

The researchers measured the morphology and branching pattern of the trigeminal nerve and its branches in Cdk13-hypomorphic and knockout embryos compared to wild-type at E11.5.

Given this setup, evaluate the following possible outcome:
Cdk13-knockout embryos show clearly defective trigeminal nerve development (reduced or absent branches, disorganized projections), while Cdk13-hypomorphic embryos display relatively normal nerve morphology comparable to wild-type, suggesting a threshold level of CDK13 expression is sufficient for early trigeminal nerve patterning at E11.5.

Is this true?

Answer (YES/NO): NO